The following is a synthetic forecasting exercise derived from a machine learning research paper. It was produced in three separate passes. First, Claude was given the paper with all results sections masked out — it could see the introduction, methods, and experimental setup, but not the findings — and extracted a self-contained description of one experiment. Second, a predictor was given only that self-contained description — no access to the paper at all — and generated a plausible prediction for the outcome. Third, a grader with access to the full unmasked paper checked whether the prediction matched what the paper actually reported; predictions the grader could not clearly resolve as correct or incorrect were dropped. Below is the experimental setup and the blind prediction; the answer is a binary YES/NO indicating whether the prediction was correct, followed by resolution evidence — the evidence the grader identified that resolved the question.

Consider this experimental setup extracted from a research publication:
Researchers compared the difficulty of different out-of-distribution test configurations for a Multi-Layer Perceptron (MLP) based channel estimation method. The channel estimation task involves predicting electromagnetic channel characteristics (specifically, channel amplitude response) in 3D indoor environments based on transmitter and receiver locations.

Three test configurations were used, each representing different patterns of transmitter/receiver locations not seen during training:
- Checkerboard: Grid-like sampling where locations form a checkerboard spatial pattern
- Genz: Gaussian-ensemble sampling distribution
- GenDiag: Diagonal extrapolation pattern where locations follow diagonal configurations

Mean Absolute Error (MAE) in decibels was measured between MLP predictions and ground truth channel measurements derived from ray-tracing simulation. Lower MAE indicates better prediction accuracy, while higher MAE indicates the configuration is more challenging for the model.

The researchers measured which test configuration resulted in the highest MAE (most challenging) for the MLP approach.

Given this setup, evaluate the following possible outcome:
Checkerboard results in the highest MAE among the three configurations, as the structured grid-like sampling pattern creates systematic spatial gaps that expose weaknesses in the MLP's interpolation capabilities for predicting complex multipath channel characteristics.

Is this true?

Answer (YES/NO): NO